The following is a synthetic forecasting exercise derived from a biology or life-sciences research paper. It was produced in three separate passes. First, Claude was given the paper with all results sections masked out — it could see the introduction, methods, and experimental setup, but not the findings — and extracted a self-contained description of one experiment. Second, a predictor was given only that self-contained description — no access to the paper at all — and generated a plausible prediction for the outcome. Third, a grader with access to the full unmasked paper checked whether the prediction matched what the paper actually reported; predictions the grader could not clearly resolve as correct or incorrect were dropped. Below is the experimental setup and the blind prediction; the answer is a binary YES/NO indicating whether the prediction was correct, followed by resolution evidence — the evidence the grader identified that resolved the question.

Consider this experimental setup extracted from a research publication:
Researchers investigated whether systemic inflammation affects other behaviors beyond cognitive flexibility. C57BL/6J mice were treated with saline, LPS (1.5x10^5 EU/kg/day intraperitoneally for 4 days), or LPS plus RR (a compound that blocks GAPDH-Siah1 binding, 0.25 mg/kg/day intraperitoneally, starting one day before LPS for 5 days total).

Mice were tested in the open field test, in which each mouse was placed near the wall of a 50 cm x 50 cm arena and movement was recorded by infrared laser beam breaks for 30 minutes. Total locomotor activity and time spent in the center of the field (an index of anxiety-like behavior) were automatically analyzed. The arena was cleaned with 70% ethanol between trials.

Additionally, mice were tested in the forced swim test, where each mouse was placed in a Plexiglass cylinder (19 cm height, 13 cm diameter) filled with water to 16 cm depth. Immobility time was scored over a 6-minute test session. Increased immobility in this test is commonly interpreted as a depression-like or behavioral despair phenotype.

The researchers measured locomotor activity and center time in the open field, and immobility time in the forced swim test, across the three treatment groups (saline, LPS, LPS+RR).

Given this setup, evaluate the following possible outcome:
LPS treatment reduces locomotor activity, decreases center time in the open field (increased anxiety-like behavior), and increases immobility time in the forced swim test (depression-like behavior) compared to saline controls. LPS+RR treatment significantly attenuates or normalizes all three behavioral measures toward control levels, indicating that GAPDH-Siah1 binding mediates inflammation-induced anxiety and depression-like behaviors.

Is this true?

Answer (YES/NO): NO